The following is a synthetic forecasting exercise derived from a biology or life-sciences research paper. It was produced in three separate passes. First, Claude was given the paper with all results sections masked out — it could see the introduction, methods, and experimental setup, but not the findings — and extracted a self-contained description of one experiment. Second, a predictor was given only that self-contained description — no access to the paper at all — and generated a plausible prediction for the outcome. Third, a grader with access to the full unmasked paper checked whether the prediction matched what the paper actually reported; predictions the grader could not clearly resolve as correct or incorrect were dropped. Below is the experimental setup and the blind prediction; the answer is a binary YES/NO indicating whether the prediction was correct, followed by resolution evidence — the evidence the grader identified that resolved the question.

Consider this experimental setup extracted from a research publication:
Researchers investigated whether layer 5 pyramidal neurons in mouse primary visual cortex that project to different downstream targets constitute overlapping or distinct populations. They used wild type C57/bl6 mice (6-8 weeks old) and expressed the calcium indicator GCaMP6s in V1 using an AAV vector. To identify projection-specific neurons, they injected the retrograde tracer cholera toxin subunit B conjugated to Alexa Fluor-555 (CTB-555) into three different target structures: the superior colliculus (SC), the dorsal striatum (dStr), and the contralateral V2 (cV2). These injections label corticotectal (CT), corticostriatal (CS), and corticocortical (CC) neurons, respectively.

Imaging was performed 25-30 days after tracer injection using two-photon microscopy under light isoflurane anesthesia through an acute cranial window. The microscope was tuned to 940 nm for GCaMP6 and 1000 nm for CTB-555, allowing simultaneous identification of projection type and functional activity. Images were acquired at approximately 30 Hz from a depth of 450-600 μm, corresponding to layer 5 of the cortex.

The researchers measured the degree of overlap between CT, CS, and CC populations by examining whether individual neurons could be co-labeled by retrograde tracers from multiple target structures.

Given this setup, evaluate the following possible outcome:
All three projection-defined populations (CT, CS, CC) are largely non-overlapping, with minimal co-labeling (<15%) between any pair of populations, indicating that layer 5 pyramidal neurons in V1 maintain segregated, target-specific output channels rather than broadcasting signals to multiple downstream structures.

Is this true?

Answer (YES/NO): YES